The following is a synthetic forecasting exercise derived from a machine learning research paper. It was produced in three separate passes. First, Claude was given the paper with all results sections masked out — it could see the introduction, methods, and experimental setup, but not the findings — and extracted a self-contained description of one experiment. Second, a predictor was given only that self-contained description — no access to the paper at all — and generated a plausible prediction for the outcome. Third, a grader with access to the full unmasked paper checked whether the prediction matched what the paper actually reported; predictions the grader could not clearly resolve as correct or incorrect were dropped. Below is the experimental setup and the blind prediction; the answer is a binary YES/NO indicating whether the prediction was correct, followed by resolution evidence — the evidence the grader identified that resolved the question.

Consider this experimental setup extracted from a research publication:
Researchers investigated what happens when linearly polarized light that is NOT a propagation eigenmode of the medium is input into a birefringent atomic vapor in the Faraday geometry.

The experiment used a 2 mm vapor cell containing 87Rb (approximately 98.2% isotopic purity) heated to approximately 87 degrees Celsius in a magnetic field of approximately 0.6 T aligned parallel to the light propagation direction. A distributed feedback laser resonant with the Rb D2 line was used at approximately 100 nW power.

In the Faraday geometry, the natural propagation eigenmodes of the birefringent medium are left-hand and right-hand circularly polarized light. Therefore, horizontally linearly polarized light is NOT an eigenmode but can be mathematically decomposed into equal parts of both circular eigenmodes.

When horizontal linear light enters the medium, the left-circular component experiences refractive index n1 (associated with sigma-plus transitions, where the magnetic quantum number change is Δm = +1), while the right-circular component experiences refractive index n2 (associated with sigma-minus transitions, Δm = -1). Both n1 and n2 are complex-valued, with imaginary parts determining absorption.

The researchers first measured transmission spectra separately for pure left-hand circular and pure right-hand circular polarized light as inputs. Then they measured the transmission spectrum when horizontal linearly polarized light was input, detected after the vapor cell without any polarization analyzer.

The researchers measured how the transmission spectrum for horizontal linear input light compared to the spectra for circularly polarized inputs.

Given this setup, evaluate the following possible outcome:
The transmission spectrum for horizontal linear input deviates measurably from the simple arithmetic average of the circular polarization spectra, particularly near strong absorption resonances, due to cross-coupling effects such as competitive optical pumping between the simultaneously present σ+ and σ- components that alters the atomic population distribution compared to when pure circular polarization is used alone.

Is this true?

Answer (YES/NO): NO